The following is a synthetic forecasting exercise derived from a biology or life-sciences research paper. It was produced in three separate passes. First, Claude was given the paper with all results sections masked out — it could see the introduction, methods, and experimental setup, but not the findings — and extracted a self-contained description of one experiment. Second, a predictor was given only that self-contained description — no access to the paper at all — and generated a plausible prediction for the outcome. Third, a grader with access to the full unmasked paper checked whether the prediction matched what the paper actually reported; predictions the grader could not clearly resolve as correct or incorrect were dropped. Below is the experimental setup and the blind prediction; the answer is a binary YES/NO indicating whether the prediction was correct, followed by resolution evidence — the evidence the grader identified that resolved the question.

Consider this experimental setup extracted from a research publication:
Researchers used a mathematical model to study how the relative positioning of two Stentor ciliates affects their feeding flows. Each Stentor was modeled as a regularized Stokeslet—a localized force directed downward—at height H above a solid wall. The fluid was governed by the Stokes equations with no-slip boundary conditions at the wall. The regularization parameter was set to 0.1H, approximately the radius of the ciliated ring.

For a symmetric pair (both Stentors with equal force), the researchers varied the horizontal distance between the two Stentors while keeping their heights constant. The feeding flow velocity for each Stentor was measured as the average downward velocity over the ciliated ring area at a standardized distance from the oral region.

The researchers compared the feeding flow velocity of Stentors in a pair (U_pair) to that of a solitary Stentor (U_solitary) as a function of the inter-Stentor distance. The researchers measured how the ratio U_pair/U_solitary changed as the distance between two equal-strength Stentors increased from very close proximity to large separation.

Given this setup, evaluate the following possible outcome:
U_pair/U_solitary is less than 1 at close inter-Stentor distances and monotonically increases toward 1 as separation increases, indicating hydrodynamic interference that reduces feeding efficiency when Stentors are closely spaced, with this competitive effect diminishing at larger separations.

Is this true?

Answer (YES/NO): NO